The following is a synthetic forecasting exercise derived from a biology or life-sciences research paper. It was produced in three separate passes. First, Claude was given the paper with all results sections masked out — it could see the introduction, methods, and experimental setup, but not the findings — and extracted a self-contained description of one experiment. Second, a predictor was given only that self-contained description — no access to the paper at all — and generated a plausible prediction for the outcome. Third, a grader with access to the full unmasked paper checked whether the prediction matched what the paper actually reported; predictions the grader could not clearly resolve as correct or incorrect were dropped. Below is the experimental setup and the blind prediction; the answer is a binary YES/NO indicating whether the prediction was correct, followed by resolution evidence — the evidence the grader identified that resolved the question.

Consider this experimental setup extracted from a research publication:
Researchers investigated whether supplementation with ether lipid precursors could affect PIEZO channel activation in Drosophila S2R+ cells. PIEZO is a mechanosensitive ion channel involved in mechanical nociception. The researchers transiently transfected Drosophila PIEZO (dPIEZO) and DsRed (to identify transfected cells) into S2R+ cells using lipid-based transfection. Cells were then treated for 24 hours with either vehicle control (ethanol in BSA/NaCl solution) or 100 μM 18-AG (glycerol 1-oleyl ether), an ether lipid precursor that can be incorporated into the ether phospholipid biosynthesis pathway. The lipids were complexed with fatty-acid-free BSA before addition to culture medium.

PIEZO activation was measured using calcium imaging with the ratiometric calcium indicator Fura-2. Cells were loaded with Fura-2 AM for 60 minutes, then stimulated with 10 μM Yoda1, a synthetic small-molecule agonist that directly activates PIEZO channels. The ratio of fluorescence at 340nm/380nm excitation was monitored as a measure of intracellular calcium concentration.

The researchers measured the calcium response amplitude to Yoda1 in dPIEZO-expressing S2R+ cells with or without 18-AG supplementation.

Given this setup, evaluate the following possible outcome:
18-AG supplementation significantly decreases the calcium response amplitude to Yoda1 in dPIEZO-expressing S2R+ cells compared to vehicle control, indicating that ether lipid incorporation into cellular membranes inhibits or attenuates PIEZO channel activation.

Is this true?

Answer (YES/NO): NO